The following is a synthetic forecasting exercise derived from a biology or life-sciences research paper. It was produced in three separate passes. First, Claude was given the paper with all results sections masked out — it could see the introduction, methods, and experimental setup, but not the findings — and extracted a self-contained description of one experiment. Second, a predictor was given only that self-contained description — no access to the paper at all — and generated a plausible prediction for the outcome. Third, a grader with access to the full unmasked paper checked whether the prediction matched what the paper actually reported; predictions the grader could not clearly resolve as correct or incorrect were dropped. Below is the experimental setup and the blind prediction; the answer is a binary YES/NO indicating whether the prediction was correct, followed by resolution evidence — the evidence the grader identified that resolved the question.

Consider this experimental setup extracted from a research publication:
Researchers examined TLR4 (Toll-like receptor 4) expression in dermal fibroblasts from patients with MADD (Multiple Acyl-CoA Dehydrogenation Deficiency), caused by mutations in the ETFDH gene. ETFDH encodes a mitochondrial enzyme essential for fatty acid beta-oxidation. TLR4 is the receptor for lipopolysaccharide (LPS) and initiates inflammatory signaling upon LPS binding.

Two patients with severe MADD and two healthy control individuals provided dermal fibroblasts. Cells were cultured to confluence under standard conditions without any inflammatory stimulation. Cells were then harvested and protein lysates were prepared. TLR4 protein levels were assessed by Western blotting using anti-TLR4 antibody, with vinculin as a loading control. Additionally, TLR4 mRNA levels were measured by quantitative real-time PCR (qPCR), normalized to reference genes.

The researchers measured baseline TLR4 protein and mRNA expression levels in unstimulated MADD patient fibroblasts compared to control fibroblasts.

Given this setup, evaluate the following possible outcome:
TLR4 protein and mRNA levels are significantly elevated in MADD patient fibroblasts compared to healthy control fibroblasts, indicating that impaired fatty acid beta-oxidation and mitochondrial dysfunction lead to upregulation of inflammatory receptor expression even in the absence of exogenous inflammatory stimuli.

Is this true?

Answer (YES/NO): NO